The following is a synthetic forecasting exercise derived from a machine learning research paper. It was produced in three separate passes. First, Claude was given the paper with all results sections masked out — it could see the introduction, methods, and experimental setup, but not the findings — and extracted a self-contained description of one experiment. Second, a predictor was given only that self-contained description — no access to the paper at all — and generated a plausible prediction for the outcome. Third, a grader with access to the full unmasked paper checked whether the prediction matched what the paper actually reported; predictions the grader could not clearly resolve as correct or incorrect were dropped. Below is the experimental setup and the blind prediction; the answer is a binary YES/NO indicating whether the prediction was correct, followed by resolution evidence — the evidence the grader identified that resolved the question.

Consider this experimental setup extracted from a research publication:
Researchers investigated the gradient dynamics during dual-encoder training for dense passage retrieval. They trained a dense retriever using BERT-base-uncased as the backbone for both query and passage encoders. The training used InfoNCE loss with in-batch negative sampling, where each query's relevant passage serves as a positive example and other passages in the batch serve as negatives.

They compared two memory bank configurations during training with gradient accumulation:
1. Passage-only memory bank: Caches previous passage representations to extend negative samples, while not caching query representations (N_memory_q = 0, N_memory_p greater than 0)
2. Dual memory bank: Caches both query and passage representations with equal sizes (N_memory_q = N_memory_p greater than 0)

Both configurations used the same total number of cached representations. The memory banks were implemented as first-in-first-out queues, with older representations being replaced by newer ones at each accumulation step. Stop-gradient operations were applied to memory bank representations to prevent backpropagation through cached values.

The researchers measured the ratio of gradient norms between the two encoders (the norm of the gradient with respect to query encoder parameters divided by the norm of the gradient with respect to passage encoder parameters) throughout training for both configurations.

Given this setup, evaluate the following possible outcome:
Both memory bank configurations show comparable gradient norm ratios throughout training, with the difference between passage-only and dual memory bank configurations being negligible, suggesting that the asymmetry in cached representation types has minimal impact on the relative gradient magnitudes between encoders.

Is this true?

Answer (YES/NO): NO